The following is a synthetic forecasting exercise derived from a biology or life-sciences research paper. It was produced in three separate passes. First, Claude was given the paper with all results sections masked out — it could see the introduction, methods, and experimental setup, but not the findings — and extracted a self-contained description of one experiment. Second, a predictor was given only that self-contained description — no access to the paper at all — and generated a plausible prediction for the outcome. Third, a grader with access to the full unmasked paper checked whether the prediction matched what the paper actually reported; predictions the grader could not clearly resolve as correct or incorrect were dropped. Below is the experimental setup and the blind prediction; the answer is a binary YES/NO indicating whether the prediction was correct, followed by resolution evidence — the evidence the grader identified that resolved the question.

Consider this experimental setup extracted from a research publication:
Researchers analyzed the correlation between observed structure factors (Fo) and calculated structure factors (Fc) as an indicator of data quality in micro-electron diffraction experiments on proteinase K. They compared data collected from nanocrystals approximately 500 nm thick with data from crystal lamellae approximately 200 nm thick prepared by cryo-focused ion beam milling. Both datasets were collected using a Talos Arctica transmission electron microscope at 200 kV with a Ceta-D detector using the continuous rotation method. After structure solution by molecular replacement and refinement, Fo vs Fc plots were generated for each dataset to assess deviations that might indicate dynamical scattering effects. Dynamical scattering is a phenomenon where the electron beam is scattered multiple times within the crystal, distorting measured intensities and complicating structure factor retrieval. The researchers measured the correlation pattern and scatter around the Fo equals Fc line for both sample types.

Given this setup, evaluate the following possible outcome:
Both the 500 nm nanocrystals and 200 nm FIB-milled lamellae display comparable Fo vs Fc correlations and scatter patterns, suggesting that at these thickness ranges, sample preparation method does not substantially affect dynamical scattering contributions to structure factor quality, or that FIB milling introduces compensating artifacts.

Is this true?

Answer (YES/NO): NO